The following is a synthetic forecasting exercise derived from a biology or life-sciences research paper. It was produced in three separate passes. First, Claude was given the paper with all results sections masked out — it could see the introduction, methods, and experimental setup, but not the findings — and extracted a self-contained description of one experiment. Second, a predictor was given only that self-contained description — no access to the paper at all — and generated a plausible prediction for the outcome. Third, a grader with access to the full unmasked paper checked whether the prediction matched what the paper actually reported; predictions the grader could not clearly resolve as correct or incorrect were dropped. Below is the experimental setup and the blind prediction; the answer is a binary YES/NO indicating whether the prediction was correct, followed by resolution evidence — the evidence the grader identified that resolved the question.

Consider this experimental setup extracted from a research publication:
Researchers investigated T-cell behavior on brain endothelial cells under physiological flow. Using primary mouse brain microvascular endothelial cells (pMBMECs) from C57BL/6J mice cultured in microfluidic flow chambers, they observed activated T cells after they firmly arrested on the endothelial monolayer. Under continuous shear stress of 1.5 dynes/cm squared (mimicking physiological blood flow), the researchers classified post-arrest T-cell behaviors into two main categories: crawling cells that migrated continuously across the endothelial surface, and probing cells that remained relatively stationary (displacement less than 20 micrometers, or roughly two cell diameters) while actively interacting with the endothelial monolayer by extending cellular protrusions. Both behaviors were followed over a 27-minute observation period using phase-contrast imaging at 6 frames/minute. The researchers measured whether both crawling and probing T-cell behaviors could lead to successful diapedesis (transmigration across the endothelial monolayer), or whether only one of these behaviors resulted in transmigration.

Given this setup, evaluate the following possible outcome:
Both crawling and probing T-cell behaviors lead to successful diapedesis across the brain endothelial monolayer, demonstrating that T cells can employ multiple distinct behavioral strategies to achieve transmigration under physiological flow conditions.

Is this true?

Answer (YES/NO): YES